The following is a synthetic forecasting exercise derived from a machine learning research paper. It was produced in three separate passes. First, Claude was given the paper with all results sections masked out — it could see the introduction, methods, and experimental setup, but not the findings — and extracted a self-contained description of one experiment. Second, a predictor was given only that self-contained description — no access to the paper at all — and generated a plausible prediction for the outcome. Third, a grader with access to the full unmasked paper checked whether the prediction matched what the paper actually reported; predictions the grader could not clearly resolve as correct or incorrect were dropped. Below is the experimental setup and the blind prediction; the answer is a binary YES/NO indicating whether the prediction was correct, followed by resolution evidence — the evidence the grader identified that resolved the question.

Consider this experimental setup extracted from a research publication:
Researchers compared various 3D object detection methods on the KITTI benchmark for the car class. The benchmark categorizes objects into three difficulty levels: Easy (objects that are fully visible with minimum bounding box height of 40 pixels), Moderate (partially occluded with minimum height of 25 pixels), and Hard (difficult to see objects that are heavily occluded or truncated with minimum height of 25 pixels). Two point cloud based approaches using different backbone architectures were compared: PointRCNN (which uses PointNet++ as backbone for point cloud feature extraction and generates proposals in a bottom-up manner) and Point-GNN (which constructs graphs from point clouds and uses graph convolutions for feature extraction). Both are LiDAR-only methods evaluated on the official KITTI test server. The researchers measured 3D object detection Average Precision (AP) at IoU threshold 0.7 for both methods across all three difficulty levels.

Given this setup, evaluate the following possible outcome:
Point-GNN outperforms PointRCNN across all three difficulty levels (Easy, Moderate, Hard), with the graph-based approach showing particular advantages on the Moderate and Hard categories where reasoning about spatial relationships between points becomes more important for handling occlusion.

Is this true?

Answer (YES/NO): NO